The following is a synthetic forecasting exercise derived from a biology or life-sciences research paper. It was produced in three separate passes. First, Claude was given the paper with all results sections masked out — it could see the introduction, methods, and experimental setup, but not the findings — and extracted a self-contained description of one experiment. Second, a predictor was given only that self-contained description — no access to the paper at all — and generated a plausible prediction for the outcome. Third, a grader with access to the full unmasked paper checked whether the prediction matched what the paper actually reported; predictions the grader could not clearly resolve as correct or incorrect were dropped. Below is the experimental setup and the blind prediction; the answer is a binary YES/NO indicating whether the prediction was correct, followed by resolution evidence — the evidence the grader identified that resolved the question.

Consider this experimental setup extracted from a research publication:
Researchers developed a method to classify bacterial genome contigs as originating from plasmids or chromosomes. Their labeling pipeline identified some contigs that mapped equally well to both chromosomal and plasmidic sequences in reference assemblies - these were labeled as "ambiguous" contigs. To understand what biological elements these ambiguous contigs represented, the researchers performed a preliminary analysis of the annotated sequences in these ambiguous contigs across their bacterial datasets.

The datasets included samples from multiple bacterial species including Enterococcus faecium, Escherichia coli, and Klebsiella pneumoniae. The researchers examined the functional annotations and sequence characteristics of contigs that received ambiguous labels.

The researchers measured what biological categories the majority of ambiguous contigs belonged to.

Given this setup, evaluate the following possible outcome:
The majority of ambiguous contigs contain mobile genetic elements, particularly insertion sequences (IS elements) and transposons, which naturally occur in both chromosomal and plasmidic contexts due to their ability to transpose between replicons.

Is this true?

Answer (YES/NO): NO